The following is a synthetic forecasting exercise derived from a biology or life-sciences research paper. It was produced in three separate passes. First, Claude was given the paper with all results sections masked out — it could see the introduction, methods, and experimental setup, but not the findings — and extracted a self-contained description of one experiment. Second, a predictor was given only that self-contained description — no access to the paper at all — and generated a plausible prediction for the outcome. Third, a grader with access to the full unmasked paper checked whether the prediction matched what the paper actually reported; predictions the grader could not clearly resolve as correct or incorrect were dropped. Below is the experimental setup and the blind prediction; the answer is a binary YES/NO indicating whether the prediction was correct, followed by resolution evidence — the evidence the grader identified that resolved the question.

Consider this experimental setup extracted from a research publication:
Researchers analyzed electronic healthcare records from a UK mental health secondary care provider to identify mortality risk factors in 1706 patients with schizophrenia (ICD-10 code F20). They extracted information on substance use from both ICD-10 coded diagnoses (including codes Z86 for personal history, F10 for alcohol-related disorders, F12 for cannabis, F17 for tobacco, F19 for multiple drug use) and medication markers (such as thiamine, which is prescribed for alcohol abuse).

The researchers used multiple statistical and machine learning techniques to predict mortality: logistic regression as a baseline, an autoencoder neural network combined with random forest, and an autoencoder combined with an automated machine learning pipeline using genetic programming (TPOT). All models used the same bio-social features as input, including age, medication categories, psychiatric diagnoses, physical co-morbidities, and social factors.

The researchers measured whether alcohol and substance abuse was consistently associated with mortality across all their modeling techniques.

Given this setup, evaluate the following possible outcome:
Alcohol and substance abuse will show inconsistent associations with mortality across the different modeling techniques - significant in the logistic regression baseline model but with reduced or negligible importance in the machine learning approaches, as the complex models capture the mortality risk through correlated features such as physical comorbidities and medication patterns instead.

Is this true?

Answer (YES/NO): NO